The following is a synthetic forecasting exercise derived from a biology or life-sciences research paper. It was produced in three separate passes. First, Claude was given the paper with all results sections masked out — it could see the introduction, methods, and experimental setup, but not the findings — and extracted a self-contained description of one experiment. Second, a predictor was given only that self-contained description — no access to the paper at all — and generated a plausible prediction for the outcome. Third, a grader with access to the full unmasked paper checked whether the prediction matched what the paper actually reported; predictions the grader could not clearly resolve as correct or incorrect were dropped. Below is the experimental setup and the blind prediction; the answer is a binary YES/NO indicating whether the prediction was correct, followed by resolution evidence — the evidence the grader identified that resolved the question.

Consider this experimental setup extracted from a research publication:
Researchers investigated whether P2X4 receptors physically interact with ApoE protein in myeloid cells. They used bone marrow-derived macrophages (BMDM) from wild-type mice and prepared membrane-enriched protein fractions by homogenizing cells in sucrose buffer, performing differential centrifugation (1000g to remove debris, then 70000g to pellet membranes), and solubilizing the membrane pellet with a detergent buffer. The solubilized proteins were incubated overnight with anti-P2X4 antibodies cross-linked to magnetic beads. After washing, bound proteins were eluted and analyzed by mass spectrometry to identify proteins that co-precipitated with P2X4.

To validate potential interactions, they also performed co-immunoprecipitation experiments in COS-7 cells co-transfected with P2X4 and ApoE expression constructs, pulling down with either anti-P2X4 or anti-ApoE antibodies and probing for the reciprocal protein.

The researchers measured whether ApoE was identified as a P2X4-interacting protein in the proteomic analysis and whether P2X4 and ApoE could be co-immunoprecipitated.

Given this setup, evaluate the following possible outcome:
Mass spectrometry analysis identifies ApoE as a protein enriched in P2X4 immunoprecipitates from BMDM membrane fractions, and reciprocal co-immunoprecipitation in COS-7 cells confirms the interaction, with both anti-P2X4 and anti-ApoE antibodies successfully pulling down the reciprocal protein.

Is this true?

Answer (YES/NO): NO